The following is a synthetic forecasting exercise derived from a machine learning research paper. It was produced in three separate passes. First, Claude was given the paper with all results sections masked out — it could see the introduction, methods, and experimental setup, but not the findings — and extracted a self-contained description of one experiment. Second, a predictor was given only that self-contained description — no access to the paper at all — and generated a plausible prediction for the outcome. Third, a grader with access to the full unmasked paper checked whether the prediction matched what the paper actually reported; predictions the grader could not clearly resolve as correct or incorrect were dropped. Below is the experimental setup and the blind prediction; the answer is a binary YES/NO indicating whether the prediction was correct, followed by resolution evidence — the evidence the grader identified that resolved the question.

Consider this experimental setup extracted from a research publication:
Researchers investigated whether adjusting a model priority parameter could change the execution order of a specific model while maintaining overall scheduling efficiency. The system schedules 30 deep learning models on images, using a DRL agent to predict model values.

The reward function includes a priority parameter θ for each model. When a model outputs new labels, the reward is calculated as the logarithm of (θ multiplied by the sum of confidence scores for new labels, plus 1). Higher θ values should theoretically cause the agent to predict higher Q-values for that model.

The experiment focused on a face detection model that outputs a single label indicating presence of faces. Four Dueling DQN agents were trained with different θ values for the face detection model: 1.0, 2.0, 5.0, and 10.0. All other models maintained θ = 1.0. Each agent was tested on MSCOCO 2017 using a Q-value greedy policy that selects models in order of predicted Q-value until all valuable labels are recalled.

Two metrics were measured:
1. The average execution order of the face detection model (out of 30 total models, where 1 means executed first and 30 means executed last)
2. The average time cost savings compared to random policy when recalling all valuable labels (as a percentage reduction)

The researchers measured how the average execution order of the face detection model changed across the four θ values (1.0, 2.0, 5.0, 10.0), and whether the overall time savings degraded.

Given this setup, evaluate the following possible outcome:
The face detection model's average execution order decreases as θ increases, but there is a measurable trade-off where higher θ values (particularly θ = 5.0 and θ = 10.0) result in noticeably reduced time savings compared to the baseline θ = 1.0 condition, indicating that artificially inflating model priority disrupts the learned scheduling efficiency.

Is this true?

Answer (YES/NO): NO